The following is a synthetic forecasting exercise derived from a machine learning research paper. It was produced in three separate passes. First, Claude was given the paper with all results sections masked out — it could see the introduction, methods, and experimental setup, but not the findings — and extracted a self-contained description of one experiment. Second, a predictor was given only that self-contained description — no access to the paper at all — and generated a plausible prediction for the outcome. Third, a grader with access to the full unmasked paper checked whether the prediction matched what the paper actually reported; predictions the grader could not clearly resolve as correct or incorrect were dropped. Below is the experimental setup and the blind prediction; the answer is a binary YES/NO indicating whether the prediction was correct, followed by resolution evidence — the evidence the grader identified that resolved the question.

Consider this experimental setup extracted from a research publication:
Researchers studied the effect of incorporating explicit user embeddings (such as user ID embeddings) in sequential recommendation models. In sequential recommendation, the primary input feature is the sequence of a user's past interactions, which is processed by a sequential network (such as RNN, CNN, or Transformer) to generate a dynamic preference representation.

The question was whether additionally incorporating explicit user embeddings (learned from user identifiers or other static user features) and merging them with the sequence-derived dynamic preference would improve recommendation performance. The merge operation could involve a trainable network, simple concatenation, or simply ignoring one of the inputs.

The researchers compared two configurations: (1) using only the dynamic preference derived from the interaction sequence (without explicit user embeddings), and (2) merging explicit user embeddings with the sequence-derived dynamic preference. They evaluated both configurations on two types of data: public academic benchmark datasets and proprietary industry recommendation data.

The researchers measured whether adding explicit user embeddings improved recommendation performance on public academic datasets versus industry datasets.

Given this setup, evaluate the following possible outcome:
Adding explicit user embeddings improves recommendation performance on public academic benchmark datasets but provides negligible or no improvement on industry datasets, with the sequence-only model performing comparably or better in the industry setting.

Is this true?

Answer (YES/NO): NO